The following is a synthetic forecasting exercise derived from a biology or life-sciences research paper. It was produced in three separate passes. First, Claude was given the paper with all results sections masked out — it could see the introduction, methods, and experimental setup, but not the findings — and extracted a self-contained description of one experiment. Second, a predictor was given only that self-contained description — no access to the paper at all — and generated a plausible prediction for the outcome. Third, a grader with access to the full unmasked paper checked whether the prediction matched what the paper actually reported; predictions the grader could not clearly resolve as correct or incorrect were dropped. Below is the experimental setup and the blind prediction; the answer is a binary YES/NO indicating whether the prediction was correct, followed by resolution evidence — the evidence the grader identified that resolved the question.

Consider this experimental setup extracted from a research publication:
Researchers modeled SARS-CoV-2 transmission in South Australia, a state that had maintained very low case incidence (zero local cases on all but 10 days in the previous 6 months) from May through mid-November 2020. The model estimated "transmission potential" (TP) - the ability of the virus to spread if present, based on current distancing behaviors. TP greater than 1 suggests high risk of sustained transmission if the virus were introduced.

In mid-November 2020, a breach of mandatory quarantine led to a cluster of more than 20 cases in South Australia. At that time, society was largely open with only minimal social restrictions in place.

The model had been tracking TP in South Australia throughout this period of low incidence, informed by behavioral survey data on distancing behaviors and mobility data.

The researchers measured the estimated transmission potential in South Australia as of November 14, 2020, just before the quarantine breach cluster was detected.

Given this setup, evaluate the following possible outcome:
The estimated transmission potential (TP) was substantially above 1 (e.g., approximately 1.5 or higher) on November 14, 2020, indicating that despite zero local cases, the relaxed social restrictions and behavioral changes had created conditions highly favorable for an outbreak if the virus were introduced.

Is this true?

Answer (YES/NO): YES